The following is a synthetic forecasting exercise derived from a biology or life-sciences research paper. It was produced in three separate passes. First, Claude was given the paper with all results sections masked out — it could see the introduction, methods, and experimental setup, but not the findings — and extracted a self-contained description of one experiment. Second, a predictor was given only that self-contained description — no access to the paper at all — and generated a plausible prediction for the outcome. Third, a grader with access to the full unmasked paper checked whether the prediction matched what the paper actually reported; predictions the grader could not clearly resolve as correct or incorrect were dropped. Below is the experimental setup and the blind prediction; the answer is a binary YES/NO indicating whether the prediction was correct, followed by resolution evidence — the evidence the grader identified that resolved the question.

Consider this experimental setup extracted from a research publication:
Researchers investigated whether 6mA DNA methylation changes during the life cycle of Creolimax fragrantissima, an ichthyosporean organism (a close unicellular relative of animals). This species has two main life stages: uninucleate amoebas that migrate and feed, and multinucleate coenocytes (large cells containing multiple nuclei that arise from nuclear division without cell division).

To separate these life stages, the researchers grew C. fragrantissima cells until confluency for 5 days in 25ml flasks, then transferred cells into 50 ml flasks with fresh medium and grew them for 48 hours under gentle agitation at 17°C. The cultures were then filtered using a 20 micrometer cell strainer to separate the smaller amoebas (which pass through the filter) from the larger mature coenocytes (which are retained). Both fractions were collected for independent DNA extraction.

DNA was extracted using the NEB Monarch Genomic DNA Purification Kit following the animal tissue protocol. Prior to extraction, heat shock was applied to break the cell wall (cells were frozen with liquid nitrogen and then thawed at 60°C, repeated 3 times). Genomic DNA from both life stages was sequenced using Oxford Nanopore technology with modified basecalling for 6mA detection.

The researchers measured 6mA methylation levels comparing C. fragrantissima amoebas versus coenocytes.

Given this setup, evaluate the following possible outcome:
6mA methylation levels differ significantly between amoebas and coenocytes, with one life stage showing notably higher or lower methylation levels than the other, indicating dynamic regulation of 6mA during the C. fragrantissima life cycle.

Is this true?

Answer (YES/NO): NO